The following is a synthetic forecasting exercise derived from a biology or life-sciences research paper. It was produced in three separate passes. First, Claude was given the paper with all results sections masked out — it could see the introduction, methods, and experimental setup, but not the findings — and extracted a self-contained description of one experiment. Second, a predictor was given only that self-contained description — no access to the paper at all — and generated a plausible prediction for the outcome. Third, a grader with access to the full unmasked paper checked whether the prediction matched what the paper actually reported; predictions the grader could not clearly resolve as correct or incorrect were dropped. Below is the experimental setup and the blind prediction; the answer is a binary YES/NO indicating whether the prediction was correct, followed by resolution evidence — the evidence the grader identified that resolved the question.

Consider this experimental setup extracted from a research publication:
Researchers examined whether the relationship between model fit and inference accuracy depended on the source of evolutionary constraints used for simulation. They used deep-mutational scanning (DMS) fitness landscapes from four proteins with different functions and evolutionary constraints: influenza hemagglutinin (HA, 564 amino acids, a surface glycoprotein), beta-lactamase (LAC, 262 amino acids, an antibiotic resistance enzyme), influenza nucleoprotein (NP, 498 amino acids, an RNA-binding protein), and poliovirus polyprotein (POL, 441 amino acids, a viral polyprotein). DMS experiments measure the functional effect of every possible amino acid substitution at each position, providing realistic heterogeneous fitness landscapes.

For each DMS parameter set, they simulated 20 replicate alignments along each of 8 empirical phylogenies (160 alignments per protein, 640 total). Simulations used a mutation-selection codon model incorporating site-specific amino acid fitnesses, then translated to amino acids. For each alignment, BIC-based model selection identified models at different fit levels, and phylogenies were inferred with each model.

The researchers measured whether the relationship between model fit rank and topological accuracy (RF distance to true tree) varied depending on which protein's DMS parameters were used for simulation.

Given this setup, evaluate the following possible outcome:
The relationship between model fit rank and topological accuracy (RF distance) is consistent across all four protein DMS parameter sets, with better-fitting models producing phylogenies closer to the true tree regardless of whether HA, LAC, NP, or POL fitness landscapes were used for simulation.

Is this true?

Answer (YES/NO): NO